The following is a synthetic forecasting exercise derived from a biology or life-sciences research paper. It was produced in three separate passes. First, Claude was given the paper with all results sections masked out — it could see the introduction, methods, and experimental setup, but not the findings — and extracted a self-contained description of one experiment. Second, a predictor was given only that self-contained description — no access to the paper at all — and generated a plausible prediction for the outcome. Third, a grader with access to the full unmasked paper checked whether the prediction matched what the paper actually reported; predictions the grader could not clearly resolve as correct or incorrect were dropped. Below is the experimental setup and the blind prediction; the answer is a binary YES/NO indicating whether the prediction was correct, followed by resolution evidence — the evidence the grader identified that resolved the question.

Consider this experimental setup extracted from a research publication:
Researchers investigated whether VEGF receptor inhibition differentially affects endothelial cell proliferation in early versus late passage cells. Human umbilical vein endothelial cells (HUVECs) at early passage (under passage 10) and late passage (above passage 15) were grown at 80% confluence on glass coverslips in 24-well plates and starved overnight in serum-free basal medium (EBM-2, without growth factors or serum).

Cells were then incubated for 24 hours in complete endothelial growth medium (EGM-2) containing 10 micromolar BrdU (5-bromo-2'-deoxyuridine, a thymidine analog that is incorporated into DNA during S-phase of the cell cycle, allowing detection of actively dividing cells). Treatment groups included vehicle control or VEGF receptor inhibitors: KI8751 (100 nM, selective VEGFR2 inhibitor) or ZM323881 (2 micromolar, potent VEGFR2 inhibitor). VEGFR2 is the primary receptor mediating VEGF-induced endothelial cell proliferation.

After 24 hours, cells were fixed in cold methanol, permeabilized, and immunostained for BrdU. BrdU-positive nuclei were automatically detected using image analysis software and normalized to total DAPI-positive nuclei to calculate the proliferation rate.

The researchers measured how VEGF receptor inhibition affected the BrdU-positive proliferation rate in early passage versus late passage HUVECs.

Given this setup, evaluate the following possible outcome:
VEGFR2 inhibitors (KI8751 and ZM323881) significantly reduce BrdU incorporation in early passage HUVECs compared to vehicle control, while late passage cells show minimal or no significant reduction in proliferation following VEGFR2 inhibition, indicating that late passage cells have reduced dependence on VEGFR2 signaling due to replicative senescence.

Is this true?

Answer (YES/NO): NO